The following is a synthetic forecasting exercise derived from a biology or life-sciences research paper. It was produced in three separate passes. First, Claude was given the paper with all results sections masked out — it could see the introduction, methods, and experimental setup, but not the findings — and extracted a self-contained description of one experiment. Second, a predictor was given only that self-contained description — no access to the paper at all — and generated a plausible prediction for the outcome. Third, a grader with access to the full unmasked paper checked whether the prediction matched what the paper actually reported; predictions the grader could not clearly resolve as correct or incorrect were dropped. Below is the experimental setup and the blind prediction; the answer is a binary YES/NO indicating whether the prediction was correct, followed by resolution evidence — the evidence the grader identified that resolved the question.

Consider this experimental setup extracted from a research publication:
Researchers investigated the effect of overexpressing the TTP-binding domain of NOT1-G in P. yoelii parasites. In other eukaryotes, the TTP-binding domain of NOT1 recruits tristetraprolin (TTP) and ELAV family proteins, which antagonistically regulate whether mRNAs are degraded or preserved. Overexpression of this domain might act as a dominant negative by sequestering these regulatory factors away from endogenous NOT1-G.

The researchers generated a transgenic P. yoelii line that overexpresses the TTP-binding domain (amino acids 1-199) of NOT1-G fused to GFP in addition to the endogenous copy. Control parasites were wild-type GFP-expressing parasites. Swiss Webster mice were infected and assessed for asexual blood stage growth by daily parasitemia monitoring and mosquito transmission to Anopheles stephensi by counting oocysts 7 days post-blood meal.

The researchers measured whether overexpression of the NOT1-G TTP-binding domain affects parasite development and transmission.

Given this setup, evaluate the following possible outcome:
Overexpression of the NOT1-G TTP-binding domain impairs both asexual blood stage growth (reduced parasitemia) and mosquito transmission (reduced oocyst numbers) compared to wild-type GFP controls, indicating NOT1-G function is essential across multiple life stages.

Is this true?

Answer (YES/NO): NO